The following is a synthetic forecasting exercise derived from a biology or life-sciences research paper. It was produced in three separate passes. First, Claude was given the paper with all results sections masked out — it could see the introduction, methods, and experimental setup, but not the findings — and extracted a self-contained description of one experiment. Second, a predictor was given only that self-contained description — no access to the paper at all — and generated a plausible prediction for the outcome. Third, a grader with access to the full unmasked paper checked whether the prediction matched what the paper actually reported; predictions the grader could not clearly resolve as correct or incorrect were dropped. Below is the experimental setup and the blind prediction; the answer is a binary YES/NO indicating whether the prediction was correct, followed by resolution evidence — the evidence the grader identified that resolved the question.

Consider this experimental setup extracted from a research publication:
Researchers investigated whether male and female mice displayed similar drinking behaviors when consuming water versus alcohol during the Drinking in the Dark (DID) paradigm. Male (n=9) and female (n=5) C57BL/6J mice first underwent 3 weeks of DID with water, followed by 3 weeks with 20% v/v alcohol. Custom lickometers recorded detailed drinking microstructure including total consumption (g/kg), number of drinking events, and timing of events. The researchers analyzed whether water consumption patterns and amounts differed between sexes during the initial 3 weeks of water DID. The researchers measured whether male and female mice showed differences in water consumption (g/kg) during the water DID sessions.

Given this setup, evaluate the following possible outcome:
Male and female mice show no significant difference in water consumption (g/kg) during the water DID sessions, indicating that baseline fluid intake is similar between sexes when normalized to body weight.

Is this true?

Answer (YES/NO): YES